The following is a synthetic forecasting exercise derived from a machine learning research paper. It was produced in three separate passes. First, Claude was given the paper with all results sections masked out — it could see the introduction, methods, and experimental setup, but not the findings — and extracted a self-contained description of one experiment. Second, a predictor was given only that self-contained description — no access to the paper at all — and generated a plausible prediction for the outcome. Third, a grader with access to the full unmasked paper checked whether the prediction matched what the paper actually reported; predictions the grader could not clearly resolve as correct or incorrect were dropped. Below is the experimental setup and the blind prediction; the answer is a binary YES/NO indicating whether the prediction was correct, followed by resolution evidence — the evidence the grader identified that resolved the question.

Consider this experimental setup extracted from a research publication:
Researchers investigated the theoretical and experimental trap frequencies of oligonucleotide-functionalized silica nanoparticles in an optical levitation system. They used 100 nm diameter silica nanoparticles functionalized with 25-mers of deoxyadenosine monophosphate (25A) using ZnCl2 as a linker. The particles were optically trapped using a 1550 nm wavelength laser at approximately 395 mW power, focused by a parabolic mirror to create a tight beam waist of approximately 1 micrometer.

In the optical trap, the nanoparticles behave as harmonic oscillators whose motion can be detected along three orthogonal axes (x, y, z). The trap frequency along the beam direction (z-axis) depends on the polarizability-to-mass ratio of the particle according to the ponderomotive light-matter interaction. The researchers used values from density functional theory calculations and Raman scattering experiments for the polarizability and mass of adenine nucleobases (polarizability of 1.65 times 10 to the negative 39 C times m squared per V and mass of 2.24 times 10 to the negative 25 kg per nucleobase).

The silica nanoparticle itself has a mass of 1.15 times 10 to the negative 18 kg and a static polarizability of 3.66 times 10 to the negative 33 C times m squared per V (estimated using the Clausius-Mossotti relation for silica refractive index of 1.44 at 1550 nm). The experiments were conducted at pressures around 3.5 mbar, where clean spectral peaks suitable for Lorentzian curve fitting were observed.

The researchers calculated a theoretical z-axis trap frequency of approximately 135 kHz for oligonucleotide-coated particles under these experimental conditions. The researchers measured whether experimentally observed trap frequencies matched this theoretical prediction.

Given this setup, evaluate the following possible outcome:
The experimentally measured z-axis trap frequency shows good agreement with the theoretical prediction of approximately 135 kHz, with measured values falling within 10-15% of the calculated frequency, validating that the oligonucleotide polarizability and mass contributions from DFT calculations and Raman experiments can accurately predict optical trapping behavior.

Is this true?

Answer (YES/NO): NO